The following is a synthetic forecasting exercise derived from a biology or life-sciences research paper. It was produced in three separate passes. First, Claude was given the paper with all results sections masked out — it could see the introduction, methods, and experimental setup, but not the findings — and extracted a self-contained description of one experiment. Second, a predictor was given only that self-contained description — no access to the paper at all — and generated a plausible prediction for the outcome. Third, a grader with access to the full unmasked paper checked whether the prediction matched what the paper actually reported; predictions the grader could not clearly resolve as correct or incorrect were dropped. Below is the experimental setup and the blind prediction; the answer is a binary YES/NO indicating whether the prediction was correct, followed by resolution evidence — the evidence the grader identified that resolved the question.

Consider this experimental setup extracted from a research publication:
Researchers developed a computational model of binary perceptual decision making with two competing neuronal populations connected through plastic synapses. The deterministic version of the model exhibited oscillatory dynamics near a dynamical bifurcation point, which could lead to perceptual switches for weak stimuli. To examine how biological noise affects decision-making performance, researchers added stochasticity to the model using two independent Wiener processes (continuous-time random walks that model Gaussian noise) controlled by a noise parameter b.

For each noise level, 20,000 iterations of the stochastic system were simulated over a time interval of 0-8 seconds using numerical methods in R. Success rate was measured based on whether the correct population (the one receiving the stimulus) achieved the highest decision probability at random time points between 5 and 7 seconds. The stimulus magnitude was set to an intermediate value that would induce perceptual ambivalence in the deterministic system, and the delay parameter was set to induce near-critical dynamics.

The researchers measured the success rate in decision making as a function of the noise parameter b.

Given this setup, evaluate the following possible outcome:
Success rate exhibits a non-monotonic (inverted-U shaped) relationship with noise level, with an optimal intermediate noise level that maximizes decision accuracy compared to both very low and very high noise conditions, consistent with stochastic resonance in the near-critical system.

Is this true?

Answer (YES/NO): NO